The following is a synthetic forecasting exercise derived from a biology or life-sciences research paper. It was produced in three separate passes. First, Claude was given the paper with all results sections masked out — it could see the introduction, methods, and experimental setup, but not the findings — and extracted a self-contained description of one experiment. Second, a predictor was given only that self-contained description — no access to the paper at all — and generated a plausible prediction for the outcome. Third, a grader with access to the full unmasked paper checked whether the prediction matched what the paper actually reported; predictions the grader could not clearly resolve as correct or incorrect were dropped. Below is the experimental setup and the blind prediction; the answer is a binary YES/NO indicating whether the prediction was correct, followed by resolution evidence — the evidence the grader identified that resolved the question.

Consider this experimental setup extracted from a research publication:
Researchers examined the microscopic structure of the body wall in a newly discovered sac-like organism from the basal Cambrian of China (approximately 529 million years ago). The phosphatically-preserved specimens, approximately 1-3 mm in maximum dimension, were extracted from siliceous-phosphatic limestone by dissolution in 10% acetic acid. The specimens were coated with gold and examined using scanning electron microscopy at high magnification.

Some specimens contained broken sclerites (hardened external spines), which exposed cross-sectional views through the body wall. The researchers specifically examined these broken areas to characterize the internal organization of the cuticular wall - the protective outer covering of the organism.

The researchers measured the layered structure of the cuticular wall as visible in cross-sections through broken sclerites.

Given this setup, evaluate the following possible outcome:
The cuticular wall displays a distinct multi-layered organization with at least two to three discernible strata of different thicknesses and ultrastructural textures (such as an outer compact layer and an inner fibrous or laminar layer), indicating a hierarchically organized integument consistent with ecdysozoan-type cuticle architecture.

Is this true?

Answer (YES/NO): NO